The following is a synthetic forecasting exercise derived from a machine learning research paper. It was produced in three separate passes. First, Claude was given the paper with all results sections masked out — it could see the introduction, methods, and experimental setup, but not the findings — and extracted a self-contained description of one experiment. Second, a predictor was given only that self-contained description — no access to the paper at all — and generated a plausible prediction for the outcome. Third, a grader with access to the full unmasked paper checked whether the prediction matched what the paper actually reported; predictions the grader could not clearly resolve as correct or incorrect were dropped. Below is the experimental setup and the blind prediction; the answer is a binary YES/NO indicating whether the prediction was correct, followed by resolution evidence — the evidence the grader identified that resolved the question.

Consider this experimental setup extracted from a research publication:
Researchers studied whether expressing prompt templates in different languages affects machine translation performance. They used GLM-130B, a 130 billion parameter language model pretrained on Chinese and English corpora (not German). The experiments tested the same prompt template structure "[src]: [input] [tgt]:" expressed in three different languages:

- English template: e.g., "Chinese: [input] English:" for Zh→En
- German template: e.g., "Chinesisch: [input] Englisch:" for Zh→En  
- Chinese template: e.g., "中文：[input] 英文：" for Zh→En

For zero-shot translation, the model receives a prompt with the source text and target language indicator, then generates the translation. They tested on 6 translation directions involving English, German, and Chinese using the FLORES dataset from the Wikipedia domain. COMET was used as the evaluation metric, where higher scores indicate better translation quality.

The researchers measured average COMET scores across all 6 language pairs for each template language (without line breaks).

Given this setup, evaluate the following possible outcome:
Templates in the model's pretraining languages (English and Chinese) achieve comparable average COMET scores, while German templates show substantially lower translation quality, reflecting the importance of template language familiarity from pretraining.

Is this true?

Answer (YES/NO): NO